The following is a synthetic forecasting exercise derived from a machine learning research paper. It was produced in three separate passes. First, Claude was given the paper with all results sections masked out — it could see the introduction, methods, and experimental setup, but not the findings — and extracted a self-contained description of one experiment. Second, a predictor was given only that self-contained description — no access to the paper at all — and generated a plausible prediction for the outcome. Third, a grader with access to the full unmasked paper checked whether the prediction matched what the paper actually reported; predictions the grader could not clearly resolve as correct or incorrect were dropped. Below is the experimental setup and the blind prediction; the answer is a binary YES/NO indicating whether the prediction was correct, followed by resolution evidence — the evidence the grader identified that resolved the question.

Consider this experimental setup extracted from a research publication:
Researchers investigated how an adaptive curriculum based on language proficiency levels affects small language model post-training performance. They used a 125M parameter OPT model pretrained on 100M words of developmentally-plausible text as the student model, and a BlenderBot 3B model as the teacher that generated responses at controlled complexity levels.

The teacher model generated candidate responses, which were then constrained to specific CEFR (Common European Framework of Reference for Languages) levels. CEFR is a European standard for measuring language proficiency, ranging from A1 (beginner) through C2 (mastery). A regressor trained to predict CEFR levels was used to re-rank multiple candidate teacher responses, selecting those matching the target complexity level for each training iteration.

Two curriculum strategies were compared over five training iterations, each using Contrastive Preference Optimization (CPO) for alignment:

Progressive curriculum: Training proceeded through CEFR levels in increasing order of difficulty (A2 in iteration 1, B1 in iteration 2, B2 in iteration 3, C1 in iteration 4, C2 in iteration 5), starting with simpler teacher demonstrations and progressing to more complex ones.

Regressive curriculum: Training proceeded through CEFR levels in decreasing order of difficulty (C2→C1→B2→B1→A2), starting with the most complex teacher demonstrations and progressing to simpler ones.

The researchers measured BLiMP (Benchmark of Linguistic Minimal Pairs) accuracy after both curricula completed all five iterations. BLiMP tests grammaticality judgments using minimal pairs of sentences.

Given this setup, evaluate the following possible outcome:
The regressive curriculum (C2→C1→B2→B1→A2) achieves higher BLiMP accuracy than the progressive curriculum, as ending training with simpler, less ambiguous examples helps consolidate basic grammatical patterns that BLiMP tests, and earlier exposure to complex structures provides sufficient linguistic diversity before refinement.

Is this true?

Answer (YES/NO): YES